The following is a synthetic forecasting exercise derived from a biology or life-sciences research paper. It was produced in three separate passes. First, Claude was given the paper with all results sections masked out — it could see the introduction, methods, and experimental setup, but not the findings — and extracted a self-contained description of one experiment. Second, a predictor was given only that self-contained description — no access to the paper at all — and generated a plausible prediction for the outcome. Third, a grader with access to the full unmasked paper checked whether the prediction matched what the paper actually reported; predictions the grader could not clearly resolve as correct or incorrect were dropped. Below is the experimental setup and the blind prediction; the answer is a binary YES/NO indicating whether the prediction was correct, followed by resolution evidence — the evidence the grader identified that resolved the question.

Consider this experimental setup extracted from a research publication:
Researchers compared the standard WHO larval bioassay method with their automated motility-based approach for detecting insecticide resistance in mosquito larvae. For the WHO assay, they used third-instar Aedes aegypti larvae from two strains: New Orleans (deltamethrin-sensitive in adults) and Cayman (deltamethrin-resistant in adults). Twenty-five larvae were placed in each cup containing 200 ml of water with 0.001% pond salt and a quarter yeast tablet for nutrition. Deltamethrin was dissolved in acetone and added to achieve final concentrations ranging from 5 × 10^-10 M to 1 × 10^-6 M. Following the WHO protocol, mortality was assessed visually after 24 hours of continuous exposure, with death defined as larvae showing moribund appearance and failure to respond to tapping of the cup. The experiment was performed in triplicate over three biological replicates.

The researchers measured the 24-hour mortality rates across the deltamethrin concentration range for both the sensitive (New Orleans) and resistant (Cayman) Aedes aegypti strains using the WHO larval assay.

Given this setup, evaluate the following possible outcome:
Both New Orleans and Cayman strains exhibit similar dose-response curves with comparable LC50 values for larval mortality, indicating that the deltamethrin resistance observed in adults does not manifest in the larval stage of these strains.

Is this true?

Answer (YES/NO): NO